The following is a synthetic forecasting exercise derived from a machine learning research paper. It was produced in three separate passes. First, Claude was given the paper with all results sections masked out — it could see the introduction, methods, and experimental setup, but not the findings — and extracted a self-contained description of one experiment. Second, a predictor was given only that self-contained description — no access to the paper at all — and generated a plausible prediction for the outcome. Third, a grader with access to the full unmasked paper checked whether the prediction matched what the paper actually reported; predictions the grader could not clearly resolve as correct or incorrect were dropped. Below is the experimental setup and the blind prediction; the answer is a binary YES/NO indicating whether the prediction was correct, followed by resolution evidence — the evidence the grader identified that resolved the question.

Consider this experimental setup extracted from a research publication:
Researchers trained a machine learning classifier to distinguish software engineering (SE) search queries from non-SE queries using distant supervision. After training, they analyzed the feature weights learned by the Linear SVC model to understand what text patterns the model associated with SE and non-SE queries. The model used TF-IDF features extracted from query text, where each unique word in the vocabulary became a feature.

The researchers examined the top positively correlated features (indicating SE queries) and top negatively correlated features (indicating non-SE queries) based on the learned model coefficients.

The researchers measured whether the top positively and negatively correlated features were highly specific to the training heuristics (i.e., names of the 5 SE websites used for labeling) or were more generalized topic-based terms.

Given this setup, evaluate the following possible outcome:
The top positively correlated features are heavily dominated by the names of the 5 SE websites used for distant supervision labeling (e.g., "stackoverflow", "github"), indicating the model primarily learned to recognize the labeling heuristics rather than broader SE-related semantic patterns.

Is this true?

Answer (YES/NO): NO